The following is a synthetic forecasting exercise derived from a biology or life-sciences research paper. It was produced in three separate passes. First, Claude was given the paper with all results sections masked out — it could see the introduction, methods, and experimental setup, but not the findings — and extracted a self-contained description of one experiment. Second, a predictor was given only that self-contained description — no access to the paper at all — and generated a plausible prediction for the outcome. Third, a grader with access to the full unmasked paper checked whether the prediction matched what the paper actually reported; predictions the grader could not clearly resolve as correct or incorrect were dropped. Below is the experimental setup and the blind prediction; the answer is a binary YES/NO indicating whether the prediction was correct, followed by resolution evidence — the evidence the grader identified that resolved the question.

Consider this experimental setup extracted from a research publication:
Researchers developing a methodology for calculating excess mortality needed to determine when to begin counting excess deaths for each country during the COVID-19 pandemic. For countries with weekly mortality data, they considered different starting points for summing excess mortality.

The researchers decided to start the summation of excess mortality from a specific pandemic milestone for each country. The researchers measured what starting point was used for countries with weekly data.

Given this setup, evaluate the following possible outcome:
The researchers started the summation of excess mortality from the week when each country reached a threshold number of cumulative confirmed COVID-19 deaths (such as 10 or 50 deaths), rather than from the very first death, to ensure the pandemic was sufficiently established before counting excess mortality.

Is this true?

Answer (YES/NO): NO